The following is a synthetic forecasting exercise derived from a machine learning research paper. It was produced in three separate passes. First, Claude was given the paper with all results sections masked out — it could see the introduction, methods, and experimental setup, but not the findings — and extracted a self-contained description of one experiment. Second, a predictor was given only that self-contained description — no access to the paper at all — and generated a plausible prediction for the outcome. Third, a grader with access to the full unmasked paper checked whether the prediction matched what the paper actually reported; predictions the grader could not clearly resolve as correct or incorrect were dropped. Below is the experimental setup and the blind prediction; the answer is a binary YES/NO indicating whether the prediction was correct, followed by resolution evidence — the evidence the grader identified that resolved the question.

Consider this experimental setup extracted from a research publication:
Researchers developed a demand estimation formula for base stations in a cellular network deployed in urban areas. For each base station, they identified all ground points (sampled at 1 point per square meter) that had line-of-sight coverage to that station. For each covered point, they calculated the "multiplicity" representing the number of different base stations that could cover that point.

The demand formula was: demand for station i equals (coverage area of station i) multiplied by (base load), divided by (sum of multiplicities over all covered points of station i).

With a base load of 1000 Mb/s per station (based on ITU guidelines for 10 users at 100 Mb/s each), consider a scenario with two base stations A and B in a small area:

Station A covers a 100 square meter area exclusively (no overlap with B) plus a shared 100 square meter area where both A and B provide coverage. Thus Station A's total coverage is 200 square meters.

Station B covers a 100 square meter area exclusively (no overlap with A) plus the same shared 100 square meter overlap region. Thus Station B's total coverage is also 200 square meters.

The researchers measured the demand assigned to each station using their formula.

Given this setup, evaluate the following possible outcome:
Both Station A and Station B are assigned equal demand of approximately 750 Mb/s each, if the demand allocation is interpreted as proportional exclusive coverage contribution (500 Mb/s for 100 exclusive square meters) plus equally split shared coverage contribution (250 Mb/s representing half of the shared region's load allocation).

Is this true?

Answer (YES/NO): NO